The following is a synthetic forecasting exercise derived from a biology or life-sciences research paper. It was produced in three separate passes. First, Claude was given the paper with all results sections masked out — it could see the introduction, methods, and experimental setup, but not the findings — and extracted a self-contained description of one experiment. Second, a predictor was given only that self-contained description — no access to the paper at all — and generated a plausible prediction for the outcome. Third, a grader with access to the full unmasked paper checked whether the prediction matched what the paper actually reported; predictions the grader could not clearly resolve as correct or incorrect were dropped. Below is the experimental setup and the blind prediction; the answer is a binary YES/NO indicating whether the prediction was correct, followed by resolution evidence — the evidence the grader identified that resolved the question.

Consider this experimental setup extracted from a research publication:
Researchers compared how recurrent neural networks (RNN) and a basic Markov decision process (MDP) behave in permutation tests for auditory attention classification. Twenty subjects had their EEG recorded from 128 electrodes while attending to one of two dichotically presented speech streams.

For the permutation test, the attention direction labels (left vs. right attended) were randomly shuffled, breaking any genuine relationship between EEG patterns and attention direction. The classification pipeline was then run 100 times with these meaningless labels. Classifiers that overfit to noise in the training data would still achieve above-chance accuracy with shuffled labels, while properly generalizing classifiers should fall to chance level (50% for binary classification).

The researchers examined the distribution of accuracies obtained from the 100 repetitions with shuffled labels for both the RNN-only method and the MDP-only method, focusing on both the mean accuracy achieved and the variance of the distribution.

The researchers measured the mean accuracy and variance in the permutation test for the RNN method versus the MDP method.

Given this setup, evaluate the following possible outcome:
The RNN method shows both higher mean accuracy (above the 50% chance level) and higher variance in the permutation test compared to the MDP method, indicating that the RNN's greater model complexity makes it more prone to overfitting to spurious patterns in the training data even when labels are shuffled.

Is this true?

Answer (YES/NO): NO